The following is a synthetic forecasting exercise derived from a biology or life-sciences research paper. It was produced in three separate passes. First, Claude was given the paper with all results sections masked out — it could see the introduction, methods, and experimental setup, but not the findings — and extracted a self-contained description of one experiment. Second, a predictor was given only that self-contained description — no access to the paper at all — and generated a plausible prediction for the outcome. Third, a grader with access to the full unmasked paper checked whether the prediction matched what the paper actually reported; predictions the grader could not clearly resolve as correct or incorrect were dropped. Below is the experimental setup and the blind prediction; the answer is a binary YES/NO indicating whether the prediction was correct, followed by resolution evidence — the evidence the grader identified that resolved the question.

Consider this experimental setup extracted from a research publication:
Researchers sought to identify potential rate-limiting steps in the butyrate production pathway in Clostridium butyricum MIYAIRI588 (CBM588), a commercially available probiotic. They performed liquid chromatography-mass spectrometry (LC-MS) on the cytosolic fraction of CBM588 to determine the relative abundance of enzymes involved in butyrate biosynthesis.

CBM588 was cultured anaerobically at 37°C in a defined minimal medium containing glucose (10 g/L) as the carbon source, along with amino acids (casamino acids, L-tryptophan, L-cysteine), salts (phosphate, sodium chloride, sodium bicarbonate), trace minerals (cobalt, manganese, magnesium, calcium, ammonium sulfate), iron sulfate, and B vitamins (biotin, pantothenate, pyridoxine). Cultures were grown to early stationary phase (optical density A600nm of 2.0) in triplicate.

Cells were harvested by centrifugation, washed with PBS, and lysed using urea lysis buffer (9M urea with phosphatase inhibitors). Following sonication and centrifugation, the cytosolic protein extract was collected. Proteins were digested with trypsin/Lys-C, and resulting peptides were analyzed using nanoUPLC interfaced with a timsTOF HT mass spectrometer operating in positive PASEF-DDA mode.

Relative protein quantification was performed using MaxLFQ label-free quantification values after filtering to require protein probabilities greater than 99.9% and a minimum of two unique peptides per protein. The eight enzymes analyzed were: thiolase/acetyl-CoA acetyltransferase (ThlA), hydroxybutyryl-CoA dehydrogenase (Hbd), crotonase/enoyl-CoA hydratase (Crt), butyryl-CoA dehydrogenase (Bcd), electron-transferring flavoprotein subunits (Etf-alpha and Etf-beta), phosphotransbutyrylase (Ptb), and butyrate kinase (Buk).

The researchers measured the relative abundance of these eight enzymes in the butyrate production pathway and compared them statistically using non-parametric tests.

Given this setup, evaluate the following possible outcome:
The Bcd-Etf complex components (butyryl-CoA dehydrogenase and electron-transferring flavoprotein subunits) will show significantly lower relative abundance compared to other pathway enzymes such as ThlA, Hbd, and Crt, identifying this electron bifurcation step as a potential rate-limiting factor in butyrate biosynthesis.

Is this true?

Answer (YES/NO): NO